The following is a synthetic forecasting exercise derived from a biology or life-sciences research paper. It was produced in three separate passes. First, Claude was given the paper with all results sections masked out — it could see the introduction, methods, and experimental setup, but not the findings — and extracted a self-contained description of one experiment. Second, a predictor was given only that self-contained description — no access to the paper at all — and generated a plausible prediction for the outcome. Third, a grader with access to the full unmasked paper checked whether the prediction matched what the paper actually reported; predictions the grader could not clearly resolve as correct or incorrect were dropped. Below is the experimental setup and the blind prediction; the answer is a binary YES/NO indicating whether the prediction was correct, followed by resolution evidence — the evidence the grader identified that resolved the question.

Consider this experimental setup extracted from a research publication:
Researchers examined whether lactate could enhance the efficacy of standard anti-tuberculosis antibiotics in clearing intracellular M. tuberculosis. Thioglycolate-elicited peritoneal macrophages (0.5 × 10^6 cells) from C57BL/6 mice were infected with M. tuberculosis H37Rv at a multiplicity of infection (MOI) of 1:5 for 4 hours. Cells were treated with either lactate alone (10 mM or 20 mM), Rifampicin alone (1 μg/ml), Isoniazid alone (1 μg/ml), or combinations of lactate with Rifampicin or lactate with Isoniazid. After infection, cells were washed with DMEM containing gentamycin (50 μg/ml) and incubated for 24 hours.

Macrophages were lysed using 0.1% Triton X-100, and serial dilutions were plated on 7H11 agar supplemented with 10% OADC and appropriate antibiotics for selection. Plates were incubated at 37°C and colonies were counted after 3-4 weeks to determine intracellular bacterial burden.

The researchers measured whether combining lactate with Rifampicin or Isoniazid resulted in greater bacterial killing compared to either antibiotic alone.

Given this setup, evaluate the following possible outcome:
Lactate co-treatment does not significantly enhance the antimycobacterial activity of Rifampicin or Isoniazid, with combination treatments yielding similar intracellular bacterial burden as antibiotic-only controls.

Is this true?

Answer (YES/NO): NO